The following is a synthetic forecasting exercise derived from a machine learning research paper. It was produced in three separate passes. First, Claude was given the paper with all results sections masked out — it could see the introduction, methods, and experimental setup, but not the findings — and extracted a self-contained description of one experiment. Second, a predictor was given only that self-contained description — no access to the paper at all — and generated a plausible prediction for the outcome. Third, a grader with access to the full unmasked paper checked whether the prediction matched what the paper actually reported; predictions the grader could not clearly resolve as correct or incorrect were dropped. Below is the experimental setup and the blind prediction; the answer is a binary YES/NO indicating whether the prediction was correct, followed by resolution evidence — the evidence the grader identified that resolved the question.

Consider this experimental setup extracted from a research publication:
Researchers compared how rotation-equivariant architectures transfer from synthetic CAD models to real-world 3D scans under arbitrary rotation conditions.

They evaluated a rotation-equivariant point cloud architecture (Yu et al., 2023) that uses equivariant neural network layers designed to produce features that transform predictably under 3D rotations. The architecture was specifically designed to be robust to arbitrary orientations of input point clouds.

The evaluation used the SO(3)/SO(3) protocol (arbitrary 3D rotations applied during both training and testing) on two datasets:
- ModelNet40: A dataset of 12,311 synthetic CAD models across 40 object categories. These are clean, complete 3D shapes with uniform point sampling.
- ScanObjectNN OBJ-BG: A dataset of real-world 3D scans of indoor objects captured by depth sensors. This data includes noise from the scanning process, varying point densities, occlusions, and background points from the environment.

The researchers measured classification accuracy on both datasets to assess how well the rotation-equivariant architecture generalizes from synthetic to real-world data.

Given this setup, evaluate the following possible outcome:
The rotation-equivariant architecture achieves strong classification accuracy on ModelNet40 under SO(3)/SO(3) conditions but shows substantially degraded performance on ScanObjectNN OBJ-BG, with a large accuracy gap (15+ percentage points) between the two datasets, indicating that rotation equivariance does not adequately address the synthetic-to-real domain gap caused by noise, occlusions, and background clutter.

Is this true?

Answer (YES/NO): NO